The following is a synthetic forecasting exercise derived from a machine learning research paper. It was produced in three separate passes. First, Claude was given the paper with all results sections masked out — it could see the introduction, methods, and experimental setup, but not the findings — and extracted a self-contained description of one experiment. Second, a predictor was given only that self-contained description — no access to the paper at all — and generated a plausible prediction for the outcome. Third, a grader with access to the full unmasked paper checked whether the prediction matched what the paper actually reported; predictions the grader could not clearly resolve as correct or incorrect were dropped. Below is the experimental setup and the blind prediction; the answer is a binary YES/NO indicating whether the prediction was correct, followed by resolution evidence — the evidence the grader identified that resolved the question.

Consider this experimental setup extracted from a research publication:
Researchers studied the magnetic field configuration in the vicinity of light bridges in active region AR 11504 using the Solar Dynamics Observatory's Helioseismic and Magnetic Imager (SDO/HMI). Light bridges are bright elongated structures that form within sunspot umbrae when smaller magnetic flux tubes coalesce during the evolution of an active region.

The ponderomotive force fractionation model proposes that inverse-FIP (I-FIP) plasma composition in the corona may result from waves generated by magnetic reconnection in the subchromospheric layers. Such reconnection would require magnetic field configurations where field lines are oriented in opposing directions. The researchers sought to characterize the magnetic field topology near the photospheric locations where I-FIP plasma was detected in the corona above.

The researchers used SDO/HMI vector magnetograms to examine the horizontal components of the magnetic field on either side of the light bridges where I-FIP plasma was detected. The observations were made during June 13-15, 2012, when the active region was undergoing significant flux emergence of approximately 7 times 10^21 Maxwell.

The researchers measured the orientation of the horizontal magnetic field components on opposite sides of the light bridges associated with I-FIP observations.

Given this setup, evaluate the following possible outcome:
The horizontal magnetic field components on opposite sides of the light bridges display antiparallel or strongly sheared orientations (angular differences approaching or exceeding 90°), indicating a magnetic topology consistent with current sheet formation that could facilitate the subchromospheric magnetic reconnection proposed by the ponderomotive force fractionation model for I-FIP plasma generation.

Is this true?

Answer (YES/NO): NO